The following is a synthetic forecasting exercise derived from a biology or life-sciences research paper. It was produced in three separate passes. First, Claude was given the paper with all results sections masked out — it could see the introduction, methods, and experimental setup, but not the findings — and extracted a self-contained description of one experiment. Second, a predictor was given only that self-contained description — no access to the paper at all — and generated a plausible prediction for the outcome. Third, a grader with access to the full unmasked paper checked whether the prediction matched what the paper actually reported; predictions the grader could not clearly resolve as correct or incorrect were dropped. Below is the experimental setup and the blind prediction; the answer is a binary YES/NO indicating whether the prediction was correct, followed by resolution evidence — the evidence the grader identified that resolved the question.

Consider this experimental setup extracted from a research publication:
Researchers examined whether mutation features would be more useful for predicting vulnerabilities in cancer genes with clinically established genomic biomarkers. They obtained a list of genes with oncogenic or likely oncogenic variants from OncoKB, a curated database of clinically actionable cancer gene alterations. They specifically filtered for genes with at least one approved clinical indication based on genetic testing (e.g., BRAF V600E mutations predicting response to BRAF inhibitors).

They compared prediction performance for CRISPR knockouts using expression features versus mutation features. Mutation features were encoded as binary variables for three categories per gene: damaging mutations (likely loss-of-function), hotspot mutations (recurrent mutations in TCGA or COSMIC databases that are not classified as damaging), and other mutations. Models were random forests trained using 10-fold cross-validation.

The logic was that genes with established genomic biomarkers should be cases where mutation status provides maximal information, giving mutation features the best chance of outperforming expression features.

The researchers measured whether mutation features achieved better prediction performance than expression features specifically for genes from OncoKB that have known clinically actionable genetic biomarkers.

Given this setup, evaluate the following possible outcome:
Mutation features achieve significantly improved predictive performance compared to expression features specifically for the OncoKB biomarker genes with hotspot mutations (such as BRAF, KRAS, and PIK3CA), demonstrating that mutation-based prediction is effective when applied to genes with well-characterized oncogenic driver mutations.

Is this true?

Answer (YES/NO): NO